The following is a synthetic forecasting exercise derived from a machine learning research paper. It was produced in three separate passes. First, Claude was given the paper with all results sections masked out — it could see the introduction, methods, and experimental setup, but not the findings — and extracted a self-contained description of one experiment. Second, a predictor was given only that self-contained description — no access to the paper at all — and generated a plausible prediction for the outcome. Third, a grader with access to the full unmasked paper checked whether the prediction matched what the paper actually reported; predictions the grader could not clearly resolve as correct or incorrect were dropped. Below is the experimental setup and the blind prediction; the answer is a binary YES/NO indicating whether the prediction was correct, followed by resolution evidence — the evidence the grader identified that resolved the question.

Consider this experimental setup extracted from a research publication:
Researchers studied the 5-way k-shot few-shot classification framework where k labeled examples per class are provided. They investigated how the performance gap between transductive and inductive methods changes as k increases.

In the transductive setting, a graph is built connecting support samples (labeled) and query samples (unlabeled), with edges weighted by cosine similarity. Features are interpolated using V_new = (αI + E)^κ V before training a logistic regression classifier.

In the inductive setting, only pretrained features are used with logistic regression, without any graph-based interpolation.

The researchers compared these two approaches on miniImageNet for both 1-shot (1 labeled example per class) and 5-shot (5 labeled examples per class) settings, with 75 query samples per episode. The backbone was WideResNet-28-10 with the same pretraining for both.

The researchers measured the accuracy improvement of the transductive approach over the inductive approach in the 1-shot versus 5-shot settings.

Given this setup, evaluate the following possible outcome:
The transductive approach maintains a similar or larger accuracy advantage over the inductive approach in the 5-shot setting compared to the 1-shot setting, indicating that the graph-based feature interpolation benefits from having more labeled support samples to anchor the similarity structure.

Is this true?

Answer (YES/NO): NO